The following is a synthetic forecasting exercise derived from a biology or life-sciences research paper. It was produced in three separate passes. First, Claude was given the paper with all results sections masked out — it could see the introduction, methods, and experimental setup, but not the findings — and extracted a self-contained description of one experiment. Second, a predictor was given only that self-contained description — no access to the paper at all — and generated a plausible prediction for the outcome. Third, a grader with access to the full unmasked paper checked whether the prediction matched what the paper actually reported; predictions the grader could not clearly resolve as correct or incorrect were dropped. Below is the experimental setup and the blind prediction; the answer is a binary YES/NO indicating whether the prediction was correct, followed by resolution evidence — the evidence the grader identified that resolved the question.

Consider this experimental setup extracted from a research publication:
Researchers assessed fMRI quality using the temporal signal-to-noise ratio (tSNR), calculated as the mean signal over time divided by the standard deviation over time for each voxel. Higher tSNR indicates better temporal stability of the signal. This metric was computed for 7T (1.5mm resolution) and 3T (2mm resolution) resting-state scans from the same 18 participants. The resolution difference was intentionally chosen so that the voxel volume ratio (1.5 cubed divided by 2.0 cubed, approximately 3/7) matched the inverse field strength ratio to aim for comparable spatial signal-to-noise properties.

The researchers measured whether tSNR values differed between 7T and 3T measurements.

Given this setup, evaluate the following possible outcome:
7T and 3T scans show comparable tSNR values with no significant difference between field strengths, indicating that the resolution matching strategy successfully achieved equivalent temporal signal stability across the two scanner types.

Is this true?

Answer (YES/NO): NO